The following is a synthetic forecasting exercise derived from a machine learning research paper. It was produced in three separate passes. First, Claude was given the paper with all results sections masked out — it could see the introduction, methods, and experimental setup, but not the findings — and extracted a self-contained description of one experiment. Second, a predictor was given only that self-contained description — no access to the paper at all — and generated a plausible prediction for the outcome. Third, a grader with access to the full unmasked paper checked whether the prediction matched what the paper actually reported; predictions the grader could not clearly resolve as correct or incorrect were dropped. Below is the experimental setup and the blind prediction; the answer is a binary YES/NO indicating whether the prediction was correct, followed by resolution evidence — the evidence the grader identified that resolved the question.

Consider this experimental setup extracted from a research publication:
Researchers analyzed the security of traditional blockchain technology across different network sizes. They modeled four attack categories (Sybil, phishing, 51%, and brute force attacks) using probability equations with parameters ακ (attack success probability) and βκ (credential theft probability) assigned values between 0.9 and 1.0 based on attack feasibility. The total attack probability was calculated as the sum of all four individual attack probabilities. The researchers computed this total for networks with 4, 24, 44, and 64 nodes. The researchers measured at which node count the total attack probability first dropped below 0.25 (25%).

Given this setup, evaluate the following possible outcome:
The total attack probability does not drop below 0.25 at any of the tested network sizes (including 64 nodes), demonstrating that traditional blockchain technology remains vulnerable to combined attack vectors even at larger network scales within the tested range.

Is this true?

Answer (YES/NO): NO